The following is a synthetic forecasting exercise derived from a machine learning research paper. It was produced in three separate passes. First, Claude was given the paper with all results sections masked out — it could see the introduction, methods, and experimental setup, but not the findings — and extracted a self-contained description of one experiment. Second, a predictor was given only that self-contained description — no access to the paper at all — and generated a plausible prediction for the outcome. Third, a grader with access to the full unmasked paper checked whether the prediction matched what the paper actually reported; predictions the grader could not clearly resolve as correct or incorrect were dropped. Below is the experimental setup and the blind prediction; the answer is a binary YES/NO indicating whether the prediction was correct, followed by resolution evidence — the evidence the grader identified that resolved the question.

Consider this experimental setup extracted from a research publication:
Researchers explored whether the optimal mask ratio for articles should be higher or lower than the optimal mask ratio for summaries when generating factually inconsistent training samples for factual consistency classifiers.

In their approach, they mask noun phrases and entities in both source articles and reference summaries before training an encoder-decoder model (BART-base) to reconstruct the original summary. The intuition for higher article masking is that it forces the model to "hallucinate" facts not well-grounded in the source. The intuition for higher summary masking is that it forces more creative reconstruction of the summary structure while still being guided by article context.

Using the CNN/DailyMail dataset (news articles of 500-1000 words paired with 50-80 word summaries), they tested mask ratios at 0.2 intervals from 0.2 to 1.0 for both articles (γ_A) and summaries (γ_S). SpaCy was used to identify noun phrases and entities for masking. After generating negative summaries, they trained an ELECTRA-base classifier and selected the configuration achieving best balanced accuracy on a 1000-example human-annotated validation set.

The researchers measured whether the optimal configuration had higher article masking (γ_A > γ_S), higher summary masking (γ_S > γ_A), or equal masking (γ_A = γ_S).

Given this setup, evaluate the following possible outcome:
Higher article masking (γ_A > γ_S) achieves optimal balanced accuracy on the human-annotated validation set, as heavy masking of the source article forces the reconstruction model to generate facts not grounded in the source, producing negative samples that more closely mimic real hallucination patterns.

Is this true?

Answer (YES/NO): NO